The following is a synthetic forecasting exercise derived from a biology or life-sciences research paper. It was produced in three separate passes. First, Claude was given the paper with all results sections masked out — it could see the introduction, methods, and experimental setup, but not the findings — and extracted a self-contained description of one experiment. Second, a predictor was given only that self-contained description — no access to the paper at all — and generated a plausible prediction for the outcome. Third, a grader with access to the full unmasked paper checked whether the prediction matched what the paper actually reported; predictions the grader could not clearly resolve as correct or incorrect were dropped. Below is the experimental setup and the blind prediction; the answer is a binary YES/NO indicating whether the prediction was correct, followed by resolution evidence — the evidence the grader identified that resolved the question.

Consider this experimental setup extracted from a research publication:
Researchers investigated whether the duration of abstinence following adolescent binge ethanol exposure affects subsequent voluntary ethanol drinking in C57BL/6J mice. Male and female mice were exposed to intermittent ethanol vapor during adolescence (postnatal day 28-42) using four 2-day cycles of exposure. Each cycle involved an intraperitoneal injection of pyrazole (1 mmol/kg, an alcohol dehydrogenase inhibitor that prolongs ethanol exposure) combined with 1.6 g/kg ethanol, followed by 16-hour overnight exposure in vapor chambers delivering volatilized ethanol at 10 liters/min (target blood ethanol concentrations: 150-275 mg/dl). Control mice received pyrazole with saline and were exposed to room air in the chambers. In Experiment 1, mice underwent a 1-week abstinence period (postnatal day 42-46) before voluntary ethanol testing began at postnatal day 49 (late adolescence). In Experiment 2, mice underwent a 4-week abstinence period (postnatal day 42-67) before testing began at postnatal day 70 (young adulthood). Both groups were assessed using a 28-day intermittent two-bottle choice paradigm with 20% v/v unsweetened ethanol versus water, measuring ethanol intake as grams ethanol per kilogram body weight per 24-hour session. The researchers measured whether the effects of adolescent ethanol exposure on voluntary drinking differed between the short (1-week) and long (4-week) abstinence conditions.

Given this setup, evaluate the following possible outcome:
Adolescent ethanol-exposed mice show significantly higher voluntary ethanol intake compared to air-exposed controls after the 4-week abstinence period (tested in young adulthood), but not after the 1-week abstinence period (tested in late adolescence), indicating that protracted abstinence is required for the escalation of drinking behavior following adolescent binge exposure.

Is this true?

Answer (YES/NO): NO